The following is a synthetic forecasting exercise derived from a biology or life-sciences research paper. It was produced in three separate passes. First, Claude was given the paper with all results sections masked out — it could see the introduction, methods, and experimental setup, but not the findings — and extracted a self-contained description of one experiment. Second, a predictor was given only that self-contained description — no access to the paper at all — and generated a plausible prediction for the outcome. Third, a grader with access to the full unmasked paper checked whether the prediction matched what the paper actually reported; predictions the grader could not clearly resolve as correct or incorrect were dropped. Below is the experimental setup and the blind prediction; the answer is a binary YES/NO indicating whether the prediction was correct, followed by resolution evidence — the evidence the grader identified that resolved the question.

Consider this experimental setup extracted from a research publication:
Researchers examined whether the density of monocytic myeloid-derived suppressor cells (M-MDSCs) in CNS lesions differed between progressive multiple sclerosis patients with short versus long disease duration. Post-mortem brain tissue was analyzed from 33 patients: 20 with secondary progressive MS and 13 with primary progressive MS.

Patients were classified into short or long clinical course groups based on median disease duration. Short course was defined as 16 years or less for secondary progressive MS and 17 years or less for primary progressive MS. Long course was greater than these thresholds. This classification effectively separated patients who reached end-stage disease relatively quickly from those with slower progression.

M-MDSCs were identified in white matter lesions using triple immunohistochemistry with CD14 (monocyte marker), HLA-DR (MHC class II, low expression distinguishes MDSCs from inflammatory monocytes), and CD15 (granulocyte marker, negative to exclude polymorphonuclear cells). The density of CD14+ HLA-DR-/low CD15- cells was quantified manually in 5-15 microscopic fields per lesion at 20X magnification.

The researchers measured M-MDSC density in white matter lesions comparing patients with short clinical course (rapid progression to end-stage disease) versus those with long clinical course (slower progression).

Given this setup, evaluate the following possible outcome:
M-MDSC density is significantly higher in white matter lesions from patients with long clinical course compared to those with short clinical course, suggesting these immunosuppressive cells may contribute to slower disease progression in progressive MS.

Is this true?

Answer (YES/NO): NO